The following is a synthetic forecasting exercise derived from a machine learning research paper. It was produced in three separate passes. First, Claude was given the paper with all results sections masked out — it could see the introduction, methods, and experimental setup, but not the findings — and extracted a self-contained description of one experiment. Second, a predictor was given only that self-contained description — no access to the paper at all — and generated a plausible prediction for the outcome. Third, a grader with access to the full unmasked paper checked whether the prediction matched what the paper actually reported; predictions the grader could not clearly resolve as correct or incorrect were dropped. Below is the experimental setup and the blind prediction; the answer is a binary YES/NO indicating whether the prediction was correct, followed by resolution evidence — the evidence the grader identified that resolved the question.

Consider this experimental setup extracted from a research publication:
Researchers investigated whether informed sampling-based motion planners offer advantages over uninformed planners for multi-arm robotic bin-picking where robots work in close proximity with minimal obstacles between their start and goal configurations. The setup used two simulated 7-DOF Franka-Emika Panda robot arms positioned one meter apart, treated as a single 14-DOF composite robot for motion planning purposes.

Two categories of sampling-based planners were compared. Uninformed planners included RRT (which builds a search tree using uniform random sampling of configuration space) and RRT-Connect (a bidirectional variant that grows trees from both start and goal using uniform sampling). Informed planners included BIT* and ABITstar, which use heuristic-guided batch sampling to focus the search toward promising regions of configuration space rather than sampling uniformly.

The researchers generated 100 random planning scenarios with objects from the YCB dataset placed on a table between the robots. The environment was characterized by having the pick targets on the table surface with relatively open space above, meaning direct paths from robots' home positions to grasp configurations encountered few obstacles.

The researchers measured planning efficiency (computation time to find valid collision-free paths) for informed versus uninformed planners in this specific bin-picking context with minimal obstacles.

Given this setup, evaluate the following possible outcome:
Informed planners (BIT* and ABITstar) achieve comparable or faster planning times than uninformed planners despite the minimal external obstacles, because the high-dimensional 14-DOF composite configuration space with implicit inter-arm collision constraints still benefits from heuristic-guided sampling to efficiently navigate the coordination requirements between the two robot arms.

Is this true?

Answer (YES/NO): NO